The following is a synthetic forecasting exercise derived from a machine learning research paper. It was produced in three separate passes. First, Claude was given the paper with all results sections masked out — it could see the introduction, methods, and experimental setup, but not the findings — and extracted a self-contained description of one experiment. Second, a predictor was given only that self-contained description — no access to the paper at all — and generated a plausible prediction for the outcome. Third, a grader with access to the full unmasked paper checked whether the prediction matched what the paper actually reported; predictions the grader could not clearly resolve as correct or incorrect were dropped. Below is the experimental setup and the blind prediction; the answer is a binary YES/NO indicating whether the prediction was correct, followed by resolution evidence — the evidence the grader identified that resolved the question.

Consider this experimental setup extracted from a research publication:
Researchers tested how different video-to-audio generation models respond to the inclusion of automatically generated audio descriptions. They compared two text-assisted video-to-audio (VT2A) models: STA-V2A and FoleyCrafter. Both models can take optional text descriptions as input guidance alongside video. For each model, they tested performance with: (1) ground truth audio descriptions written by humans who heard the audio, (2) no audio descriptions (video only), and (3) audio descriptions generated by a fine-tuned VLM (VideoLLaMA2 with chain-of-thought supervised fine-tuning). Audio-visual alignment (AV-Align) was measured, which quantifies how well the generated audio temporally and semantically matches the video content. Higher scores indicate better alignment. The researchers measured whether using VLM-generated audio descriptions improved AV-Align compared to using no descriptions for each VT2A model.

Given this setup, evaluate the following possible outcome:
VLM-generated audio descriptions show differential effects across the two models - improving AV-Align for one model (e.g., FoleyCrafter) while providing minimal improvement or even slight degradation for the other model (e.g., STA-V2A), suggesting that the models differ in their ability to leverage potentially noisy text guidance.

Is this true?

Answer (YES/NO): NO